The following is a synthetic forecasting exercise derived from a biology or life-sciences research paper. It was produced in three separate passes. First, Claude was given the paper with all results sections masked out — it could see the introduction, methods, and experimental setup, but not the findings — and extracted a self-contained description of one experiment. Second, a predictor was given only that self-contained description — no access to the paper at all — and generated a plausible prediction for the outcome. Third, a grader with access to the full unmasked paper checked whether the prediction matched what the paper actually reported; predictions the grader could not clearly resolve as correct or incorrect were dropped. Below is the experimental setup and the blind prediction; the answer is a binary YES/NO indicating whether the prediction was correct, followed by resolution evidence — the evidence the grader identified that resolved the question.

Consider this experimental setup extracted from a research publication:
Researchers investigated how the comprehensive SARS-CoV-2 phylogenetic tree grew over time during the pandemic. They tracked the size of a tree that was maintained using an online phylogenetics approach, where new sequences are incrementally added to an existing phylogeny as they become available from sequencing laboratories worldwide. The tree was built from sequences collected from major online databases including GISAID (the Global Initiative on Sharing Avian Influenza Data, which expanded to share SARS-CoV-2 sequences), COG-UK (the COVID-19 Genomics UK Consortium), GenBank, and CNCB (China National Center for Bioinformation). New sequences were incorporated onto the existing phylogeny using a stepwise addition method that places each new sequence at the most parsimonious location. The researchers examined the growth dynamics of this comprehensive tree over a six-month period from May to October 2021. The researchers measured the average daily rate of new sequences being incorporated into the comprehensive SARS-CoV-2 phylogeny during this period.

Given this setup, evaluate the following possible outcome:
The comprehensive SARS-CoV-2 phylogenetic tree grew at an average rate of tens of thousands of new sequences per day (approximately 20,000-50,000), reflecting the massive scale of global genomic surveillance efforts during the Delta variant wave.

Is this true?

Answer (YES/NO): NO